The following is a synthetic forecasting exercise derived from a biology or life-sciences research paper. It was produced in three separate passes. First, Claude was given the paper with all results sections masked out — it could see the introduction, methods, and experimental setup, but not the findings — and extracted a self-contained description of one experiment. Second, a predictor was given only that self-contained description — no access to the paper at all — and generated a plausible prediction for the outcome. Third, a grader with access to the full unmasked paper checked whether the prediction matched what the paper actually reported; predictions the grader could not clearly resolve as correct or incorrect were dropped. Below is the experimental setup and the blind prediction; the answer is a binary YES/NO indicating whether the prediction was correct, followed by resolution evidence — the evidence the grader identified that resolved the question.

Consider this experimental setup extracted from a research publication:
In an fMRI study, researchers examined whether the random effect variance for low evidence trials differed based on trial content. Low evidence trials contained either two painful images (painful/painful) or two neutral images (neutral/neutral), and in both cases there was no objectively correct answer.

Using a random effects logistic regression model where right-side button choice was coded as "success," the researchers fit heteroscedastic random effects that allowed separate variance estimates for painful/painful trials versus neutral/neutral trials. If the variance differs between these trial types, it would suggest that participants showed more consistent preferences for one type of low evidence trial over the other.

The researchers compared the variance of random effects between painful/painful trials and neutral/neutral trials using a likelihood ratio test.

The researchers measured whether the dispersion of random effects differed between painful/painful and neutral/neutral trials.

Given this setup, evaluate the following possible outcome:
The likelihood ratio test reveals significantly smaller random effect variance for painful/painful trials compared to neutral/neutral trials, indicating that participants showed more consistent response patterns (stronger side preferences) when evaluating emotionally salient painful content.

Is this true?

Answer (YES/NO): NO